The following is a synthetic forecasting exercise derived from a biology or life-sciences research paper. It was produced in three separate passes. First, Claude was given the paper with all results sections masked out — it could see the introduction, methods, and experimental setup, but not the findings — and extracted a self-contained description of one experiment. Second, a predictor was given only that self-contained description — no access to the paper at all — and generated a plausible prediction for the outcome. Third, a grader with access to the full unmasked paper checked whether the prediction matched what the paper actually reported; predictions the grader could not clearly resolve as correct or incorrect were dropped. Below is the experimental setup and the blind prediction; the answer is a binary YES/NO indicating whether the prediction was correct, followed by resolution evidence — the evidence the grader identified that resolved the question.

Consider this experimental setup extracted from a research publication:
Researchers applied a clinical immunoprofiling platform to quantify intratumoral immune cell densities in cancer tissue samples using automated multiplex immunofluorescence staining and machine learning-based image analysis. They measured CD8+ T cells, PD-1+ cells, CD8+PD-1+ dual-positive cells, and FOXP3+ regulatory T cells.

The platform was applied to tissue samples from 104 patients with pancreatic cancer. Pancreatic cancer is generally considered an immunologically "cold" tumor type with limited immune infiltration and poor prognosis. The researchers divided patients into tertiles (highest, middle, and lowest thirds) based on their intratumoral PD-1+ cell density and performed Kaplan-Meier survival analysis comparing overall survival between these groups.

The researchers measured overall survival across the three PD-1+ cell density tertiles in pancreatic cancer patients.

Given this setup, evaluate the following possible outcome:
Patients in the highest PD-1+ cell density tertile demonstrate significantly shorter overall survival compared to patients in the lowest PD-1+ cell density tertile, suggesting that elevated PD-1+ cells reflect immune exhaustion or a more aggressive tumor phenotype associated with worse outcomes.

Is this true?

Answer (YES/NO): NO